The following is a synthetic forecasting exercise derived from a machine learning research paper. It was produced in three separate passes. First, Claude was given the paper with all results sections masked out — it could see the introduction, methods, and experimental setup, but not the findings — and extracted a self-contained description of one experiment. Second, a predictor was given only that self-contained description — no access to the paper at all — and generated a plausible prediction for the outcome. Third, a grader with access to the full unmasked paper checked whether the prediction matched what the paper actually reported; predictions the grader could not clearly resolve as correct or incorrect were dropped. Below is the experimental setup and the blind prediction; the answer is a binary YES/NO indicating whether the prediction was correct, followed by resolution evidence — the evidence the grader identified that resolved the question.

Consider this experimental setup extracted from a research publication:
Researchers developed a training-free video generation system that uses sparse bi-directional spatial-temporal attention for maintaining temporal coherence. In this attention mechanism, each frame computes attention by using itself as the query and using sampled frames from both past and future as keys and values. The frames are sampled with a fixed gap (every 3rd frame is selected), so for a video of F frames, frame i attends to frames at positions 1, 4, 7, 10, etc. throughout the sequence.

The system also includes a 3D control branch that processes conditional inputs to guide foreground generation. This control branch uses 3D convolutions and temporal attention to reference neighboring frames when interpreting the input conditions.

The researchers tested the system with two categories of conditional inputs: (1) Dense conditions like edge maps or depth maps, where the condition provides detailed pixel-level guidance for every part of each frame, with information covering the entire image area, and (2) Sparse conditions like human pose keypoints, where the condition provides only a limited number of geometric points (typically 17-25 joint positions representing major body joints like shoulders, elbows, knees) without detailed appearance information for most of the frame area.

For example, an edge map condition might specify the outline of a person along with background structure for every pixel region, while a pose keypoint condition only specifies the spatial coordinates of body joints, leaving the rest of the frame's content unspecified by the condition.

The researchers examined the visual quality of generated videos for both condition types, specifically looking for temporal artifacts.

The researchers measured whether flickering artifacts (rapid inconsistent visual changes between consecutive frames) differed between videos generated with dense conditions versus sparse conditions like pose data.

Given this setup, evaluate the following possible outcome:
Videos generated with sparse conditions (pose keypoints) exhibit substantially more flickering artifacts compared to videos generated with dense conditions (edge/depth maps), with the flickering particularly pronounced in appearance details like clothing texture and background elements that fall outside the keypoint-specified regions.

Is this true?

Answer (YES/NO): NO